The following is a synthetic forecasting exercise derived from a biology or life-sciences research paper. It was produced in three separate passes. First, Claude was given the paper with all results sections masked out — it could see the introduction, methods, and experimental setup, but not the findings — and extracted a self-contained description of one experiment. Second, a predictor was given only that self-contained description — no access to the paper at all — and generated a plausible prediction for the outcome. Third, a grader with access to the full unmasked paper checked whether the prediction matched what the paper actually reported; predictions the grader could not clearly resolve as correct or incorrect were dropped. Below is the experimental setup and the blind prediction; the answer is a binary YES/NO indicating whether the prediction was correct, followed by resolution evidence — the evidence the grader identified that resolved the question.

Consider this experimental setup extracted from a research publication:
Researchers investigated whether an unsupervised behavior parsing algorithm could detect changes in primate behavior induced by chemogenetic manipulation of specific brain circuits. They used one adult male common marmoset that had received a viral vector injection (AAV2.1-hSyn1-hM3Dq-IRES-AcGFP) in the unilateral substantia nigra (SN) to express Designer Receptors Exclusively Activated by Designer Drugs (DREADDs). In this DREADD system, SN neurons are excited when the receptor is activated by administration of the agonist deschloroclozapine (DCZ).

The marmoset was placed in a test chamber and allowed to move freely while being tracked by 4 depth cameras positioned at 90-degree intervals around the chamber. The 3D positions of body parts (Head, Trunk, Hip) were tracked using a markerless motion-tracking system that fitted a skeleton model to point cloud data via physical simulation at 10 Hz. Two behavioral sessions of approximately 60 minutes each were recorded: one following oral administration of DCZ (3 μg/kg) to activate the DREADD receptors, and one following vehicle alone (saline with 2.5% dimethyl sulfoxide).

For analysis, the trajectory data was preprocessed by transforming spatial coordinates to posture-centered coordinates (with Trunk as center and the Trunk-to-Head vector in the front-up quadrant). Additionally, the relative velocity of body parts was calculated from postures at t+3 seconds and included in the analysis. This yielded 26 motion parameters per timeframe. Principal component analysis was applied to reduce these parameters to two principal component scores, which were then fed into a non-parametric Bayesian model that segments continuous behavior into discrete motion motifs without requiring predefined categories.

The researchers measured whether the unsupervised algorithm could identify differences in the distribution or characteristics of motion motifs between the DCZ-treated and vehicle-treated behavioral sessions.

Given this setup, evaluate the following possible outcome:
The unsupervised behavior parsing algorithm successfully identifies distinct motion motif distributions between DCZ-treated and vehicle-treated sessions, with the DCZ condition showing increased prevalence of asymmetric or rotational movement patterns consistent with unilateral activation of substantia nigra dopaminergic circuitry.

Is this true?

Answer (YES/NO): YES